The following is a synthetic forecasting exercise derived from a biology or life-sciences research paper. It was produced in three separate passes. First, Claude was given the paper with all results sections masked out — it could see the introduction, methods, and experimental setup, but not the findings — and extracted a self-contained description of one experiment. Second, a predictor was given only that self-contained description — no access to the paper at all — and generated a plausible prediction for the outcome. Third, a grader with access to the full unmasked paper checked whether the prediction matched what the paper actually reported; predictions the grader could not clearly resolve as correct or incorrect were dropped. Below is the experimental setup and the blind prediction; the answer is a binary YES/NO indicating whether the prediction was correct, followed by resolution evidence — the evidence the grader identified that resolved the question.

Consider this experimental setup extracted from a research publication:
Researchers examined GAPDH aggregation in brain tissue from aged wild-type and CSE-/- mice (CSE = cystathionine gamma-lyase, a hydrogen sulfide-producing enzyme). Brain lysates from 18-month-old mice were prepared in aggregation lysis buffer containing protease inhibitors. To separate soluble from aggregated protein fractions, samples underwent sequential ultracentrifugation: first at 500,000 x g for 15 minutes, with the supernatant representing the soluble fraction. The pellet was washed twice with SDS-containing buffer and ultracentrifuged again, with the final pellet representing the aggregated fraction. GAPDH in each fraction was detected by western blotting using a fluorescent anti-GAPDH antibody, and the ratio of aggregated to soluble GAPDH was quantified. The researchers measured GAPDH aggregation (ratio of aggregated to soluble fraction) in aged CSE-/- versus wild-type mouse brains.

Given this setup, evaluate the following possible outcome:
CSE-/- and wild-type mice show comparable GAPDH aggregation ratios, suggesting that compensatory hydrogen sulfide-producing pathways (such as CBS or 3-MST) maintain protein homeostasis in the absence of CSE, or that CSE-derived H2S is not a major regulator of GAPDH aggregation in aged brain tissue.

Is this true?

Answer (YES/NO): NO